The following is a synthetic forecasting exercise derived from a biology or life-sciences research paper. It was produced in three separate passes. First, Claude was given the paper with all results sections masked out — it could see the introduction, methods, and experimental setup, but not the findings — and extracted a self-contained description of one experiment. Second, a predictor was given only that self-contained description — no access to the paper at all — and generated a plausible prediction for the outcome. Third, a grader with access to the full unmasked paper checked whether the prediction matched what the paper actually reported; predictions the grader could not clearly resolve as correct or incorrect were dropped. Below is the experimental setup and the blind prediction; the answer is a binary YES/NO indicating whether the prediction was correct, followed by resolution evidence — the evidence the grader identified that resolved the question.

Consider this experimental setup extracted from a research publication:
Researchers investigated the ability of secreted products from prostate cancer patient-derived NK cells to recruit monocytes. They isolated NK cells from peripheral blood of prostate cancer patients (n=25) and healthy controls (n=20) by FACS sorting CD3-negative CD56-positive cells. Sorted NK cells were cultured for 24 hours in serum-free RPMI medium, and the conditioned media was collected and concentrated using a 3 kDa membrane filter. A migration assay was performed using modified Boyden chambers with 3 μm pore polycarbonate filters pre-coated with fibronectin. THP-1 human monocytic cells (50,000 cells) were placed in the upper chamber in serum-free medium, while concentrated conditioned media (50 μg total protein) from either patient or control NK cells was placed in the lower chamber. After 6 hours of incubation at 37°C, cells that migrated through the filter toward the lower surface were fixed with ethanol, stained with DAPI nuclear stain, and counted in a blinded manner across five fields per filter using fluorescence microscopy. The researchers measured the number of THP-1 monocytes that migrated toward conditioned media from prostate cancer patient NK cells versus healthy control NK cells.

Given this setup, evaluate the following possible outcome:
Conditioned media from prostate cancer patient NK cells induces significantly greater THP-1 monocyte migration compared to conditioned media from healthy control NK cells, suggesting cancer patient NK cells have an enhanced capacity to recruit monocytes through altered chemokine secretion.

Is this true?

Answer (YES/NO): YES